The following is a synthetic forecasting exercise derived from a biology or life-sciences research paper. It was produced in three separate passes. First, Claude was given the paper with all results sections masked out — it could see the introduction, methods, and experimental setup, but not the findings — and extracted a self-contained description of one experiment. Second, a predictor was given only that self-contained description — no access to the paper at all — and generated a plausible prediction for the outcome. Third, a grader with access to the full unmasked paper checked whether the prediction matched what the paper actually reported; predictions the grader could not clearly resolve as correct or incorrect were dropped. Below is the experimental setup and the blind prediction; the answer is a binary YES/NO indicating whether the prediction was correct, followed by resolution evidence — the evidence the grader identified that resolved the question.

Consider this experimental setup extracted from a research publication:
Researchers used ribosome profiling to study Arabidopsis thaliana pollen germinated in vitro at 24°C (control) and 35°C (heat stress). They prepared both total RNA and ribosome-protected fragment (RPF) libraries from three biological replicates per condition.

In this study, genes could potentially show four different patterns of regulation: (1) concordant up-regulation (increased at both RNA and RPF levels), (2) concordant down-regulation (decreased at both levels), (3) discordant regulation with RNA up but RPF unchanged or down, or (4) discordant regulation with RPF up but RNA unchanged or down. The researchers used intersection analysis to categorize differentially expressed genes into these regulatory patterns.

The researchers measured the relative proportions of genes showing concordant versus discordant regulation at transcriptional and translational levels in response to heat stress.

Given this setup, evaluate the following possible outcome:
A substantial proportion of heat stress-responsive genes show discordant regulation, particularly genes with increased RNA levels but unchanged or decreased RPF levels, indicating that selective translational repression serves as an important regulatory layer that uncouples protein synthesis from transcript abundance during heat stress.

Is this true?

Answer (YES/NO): NO